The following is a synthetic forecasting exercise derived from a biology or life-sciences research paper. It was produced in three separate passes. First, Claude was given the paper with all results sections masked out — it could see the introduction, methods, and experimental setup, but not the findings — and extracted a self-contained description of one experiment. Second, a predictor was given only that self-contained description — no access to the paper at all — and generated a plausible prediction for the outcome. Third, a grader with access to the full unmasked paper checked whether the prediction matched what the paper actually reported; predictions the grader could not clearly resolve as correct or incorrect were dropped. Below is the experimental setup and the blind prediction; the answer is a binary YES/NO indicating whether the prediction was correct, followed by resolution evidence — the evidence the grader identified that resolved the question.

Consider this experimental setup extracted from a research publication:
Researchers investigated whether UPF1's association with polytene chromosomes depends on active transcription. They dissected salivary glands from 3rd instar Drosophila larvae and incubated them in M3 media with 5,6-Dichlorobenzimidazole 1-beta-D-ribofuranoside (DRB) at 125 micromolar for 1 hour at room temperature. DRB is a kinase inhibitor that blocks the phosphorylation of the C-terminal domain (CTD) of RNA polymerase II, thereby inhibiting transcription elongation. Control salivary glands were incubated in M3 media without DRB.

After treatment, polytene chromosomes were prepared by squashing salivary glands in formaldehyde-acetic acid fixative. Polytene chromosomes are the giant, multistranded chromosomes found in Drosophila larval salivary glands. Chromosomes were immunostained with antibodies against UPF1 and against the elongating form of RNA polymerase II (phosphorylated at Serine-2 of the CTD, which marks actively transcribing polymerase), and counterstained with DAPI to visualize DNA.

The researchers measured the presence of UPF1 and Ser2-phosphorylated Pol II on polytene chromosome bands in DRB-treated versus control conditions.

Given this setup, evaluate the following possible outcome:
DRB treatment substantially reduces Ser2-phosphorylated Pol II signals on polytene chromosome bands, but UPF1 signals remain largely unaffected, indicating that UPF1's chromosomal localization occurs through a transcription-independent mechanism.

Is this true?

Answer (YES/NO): NO